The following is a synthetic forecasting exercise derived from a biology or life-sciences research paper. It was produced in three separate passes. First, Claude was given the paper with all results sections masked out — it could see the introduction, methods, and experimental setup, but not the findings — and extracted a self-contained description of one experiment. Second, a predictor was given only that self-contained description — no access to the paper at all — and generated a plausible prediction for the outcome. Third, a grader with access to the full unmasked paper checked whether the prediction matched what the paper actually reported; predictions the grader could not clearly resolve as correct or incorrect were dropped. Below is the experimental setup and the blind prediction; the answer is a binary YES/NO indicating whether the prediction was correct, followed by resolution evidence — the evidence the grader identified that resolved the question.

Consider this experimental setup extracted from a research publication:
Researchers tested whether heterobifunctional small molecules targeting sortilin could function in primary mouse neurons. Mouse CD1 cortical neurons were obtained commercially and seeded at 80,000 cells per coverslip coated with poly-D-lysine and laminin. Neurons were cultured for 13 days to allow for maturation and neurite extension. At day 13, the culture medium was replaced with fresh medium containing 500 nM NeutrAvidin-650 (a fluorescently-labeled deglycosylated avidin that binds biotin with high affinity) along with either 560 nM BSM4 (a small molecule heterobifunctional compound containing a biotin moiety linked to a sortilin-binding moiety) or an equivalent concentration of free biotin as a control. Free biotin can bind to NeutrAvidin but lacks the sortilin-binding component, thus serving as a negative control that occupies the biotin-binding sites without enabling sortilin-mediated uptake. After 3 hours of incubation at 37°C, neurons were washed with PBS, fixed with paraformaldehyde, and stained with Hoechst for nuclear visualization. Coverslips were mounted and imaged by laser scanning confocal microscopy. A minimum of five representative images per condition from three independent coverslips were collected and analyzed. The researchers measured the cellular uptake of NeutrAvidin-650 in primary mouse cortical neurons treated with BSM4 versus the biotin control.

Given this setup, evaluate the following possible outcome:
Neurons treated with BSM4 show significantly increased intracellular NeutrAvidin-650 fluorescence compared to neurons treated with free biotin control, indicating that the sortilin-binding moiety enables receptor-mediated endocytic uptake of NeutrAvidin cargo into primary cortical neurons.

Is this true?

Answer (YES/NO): YES